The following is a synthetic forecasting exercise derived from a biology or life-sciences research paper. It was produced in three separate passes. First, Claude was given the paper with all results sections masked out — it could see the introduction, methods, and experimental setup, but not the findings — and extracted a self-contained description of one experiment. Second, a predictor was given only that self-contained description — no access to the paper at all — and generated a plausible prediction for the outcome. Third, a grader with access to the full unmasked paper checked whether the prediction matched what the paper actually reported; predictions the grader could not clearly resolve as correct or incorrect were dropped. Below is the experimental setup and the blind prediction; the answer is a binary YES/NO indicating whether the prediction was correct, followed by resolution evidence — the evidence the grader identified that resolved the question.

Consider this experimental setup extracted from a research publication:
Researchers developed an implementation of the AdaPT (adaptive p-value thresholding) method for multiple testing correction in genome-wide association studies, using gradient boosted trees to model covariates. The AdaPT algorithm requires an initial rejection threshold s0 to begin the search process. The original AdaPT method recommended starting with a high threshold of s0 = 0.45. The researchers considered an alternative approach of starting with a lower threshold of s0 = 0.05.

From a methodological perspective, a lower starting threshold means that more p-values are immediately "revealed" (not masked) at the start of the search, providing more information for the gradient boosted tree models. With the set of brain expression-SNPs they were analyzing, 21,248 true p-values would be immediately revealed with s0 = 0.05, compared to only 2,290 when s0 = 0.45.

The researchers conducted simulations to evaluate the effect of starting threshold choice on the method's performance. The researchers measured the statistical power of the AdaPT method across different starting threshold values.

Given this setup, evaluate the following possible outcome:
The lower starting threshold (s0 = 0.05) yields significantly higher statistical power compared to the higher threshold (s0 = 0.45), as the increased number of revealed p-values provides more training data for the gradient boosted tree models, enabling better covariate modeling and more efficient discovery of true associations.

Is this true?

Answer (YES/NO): YES